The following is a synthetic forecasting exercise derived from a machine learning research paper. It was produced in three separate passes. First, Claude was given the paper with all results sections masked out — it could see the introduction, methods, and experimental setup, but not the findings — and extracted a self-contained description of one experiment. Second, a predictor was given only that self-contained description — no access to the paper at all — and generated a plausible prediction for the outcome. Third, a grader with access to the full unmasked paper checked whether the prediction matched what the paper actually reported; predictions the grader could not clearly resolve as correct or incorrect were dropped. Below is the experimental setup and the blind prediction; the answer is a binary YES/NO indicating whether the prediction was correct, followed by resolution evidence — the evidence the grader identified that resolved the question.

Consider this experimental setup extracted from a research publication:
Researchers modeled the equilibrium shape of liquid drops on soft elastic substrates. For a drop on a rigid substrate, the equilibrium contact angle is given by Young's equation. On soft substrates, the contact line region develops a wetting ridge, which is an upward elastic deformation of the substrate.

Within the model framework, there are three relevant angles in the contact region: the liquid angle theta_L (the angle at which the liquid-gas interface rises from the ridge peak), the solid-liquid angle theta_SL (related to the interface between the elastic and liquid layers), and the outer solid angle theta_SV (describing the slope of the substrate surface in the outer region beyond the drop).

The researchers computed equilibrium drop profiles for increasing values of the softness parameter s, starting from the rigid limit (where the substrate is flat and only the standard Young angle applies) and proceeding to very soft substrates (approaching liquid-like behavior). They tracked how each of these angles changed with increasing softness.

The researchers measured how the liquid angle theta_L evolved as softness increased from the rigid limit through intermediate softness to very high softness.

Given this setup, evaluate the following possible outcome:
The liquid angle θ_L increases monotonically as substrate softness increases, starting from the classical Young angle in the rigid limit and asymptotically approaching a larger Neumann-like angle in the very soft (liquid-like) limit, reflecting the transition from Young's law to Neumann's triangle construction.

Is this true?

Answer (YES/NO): NO